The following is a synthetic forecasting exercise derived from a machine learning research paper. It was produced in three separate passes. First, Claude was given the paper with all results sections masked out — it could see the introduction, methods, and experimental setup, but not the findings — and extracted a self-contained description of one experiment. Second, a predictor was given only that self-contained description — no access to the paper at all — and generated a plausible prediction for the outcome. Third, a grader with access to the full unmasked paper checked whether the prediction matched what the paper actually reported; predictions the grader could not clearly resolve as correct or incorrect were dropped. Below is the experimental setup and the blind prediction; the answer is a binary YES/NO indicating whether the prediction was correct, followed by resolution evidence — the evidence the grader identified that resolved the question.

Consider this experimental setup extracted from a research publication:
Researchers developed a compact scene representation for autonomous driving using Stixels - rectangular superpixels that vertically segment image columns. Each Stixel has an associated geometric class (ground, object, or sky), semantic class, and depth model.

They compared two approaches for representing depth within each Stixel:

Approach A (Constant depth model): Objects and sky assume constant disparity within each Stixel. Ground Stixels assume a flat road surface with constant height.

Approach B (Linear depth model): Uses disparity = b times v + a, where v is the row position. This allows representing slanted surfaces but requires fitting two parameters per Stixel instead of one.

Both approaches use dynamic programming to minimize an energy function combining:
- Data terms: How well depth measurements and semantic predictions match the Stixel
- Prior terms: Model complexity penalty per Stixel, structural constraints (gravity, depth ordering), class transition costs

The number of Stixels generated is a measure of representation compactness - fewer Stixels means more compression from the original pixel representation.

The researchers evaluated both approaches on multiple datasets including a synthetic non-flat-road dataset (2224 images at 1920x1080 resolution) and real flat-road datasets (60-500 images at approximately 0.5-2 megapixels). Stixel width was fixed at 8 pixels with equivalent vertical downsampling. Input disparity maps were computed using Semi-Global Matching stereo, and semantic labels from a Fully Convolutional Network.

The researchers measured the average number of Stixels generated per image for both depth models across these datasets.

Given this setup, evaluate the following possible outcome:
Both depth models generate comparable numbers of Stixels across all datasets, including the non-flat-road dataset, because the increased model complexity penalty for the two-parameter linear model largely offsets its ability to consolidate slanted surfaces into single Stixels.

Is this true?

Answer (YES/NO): YES